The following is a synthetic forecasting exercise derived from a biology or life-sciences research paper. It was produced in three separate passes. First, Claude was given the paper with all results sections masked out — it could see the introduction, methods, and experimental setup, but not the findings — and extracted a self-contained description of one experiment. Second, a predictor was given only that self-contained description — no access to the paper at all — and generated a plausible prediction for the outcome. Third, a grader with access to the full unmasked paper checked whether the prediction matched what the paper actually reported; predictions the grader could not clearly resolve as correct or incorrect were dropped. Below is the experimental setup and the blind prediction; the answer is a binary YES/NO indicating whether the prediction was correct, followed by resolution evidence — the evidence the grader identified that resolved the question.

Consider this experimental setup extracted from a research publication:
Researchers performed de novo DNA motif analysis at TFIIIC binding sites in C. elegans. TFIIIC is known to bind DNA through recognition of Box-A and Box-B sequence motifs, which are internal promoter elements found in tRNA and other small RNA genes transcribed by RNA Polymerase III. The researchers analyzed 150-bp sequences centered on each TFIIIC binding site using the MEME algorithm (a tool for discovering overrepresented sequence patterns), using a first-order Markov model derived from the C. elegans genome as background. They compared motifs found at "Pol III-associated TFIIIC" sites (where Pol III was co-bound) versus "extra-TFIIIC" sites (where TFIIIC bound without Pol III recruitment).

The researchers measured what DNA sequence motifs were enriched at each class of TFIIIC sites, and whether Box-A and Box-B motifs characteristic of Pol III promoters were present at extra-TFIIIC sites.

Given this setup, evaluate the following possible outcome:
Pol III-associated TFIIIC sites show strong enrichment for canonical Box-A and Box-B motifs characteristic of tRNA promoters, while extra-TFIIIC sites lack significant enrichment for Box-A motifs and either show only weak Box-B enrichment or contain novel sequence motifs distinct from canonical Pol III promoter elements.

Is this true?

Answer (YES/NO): NO